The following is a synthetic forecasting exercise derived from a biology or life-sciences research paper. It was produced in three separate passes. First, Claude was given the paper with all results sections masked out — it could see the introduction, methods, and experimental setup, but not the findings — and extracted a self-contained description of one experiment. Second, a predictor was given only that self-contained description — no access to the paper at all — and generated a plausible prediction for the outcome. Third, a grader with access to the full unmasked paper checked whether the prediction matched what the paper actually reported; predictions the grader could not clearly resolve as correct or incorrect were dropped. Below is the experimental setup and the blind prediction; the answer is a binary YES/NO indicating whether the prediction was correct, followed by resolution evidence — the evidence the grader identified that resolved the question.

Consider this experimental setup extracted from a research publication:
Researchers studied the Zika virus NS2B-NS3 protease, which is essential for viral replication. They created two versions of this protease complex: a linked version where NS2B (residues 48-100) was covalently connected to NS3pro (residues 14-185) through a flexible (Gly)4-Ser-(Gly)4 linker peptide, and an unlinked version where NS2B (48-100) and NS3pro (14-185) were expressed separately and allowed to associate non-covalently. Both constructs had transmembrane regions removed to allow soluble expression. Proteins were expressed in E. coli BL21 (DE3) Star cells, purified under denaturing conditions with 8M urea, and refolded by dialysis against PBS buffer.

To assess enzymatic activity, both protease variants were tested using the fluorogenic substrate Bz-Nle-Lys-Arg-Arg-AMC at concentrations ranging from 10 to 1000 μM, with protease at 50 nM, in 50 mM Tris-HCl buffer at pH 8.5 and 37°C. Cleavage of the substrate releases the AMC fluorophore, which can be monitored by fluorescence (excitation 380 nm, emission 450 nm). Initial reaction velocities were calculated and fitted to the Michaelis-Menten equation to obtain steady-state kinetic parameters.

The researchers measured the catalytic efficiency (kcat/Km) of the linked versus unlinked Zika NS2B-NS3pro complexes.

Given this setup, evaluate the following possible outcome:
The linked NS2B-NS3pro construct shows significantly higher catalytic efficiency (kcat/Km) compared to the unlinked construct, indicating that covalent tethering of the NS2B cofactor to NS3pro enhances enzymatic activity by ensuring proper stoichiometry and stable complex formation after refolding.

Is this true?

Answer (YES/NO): NO